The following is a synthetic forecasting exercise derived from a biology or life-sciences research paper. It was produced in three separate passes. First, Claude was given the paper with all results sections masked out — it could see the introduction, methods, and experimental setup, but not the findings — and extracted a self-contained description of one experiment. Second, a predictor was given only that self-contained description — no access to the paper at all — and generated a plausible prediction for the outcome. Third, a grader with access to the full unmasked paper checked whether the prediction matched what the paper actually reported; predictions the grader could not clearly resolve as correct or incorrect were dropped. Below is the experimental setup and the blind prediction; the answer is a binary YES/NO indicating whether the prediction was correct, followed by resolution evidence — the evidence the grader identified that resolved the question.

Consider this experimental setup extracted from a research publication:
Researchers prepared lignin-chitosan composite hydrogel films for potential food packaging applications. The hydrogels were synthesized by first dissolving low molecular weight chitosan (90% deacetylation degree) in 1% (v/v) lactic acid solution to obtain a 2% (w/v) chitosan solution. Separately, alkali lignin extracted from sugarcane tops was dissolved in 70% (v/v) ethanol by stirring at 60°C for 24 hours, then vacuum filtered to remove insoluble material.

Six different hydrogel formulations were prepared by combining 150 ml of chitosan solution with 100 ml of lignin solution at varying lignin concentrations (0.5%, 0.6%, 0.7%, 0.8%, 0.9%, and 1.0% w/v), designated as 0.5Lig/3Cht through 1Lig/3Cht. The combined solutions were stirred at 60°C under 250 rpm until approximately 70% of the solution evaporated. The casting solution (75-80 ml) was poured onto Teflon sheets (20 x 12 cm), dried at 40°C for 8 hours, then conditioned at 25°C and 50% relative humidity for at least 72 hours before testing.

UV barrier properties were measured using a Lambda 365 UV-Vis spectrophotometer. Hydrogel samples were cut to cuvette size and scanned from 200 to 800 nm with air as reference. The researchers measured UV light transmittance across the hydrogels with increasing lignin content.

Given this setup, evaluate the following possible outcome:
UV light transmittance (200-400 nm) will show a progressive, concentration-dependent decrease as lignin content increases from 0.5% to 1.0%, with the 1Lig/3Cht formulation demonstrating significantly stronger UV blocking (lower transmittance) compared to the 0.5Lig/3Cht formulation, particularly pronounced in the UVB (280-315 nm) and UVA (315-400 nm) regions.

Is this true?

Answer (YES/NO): NO